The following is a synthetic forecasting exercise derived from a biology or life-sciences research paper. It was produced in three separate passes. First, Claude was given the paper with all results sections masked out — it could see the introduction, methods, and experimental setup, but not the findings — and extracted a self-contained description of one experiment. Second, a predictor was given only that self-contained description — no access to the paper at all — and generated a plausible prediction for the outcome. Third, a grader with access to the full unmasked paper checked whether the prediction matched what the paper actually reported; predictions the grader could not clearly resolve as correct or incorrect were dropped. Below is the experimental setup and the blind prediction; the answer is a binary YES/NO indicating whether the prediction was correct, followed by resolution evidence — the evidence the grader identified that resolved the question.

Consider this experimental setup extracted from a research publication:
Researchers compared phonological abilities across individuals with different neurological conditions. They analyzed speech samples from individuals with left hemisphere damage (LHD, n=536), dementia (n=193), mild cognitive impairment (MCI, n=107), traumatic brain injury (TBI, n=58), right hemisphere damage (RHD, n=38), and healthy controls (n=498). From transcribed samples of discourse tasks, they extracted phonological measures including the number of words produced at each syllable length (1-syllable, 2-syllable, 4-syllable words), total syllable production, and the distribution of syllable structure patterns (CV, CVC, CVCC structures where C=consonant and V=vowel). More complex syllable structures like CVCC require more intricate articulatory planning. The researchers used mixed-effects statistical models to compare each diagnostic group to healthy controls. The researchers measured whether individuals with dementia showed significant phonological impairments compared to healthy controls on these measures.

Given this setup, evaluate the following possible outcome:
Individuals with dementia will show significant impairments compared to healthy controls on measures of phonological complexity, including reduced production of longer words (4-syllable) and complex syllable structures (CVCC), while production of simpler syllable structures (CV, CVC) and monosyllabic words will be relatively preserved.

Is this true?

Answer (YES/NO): NO